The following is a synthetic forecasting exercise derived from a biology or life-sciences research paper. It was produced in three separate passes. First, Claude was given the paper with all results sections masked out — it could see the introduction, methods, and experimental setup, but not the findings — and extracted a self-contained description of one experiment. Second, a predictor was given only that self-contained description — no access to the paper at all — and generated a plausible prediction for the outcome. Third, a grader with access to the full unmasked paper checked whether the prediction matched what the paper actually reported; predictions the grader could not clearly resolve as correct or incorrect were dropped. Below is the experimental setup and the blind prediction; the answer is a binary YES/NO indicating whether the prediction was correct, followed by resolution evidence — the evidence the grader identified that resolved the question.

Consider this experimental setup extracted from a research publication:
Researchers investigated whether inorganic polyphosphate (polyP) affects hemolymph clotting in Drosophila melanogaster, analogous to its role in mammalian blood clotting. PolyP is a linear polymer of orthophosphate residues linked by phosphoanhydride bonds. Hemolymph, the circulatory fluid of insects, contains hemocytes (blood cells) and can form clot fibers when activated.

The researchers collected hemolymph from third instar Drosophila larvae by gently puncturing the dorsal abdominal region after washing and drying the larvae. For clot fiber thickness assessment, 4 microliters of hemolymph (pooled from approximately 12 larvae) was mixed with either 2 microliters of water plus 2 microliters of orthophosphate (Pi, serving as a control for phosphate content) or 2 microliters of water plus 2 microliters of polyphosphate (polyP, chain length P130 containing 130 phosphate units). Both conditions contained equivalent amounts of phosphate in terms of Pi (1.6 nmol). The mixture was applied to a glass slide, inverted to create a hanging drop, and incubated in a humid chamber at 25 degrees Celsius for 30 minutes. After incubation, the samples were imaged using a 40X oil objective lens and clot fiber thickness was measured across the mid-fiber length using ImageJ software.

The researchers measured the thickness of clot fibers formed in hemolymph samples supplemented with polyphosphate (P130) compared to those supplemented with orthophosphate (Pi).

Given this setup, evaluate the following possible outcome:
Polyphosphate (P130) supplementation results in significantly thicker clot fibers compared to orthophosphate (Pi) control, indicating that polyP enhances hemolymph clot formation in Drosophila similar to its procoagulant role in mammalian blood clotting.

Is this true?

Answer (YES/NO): YES